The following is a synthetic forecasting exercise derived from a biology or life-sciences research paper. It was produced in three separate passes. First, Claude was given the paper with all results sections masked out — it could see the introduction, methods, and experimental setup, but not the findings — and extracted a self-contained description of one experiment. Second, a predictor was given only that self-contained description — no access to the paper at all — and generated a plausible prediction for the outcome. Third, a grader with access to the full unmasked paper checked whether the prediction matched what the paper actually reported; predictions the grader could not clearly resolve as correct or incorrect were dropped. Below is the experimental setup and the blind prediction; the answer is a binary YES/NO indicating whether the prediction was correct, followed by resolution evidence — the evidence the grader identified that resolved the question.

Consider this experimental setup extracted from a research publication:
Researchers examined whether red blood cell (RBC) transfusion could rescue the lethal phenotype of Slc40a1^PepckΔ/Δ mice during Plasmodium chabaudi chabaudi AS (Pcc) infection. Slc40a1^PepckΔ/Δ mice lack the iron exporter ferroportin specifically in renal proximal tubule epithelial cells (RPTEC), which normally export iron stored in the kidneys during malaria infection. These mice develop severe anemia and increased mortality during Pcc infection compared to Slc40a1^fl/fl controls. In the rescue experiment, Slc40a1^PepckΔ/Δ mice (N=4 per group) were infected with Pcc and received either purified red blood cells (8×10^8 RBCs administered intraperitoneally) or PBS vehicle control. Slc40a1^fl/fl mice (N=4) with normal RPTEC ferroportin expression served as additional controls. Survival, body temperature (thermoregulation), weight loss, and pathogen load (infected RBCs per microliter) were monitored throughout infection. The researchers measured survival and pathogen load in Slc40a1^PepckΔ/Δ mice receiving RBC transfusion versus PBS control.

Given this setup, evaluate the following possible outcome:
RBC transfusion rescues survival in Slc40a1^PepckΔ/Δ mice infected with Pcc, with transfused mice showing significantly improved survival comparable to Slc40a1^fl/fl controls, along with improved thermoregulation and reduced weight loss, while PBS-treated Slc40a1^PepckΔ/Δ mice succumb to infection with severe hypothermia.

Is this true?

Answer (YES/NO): NO